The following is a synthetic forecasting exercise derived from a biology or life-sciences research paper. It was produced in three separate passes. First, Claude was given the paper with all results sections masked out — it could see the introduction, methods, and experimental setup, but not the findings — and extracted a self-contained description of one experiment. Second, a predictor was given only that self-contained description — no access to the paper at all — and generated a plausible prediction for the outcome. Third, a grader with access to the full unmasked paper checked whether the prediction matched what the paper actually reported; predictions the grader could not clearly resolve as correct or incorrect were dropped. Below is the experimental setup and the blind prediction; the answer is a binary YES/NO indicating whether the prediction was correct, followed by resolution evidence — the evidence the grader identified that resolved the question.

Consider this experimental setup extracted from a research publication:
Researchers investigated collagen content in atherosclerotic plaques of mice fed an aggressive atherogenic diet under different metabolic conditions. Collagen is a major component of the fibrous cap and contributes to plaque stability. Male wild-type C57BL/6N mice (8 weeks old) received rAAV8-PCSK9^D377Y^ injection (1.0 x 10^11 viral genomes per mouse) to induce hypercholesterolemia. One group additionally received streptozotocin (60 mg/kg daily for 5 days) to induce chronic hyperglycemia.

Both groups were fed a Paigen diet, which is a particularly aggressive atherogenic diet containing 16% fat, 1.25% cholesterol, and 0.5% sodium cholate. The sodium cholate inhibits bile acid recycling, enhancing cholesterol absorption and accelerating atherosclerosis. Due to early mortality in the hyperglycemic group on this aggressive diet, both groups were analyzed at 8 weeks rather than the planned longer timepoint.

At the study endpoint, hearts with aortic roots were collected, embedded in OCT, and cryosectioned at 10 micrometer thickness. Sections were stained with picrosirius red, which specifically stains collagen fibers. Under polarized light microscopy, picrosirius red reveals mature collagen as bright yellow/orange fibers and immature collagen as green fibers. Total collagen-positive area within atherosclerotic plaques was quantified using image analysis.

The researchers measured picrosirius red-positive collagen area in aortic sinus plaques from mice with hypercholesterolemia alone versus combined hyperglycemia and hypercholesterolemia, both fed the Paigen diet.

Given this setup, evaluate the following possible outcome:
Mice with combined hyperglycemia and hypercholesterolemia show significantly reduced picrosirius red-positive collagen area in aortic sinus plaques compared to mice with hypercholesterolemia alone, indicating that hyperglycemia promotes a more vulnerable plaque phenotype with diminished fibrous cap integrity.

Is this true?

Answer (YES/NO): YES